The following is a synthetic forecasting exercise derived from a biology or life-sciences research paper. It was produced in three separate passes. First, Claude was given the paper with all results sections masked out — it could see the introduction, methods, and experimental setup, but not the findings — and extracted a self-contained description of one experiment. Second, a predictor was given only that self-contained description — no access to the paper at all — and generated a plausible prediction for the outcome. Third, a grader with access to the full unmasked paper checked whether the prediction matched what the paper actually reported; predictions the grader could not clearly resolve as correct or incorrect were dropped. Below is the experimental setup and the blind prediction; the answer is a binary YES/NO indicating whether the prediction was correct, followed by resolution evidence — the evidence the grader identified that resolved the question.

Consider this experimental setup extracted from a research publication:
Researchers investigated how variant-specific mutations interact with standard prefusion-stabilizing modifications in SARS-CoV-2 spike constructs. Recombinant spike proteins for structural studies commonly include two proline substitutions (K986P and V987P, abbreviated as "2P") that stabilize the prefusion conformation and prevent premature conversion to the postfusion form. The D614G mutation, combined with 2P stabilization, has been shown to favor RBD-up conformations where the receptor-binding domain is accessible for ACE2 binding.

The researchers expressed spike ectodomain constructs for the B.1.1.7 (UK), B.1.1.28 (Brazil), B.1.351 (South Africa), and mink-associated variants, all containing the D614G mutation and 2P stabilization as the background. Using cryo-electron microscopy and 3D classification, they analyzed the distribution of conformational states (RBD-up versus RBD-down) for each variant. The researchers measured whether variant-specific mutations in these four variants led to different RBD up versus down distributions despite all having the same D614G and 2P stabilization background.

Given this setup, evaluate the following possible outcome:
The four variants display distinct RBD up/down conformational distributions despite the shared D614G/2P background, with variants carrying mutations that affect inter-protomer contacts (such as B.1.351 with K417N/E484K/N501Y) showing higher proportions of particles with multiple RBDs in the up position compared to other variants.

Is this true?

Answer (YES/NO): YES